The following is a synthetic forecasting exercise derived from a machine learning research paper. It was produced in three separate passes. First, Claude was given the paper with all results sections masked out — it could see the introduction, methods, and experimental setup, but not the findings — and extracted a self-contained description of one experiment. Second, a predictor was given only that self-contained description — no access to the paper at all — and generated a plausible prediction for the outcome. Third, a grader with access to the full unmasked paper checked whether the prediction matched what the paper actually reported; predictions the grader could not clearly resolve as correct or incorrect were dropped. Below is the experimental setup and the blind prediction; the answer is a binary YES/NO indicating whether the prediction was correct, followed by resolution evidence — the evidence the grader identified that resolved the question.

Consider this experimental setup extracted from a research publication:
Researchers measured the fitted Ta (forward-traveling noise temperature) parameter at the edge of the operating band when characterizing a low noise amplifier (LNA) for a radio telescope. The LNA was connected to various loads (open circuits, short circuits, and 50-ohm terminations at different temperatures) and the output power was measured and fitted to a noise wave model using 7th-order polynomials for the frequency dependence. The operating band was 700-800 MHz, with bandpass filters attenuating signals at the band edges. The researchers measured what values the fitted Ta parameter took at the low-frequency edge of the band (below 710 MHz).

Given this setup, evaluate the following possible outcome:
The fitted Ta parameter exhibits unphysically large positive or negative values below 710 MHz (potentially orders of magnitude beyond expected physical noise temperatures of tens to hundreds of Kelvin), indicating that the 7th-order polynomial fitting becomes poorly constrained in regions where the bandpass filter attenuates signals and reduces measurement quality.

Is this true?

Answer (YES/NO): NO